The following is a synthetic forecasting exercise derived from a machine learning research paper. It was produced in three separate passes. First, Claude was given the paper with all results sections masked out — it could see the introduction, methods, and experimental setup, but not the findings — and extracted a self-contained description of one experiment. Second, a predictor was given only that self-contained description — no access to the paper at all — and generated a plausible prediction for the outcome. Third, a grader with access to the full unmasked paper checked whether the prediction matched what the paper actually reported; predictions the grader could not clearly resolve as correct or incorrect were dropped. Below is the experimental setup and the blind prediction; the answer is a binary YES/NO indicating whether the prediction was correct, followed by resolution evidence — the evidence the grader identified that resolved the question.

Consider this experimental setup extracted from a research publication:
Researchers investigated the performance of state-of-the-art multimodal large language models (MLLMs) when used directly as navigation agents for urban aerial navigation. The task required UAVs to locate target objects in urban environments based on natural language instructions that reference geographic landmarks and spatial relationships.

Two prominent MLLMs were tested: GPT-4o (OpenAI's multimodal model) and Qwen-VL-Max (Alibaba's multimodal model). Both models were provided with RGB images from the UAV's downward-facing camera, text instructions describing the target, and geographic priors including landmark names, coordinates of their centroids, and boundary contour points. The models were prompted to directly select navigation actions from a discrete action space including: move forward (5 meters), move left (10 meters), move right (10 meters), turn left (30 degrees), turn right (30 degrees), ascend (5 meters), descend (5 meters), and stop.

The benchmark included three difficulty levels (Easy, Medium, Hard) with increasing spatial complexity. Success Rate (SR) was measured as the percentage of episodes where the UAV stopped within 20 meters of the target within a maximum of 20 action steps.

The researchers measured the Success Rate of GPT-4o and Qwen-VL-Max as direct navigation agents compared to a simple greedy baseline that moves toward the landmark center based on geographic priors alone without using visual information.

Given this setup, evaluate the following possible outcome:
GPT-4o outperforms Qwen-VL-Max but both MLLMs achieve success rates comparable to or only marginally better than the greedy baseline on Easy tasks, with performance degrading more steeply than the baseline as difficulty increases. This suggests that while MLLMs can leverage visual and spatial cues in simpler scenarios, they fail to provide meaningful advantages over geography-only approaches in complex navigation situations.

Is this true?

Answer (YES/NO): NO